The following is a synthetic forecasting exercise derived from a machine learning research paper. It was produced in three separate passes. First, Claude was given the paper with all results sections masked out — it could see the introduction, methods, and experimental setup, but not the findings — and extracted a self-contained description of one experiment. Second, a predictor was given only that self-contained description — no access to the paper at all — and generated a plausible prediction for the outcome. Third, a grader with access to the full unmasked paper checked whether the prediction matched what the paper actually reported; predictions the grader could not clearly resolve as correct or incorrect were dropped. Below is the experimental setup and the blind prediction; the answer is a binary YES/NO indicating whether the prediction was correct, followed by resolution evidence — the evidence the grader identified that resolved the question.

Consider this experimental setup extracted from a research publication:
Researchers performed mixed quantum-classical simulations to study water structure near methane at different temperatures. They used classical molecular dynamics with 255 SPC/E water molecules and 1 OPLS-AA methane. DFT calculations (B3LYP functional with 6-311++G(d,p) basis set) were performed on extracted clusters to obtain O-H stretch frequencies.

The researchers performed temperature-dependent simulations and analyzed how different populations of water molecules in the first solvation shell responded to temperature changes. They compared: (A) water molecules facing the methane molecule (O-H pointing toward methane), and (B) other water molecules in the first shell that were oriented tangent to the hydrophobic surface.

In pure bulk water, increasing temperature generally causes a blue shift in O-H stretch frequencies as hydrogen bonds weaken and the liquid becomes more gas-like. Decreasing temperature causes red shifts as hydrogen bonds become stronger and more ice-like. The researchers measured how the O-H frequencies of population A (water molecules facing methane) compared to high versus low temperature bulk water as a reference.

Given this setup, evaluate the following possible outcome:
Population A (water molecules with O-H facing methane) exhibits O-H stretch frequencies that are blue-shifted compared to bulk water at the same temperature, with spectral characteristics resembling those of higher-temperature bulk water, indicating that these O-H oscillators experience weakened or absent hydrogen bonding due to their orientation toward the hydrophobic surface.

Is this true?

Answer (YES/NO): YES